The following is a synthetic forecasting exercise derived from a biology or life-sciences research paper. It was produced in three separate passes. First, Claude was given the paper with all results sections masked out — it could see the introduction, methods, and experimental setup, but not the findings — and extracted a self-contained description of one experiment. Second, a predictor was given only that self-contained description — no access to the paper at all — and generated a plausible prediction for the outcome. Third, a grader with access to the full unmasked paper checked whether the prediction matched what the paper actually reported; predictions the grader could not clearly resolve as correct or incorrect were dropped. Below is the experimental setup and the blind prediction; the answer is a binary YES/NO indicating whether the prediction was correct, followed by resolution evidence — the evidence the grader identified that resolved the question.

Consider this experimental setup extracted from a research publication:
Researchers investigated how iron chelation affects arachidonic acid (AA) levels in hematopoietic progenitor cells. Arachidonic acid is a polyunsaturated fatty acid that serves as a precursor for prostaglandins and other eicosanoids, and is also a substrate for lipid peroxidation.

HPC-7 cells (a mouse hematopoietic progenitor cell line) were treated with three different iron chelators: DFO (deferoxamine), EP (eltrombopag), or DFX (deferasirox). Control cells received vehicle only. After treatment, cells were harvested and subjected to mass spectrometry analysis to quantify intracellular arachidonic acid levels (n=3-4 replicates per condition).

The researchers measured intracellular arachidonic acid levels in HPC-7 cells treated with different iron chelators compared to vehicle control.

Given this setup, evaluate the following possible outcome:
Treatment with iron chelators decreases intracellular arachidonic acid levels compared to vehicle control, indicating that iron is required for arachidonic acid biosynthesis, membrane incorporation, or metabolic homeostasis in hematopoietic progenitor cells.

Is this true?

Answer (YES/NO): NO